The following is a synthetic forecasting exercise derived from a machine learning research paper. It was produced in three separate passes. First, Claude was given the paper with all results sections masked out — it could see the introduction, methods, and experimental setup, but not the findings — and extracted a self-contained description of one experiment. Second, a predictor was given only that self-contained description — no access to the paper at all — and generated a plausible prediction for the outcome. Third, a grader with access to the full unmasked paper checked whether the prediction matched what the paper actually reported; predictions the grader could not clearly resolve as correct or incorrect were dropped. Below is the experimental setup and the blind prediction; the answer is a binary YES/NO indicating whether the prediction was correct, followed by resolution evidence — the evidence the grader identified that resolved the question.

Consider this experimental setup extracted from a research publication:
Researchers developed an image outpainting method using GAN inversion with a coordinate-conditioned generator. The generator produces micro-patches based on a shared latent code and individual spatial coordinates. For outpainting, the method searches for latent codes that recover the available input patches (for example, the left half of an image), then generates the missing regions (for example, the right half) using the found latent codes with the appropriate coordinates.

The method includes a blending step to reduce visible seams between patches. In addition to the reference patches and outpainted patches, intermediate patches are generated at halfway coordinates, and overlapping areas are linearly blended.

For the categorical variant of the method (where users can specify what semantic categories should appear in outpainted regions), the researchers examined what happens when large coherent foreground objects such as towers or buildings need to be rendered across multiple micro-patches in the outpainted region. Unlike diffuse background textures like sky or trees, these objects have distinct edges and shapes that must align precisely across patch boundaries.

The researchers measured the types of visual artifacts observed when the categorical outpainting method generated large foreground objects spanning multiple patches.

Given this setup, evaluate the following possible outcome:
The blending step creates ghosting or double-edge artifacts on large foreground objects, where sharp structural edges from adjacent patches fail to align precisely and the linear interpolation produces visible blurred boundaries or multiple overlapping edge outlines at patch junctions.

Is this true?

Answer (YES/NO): YES